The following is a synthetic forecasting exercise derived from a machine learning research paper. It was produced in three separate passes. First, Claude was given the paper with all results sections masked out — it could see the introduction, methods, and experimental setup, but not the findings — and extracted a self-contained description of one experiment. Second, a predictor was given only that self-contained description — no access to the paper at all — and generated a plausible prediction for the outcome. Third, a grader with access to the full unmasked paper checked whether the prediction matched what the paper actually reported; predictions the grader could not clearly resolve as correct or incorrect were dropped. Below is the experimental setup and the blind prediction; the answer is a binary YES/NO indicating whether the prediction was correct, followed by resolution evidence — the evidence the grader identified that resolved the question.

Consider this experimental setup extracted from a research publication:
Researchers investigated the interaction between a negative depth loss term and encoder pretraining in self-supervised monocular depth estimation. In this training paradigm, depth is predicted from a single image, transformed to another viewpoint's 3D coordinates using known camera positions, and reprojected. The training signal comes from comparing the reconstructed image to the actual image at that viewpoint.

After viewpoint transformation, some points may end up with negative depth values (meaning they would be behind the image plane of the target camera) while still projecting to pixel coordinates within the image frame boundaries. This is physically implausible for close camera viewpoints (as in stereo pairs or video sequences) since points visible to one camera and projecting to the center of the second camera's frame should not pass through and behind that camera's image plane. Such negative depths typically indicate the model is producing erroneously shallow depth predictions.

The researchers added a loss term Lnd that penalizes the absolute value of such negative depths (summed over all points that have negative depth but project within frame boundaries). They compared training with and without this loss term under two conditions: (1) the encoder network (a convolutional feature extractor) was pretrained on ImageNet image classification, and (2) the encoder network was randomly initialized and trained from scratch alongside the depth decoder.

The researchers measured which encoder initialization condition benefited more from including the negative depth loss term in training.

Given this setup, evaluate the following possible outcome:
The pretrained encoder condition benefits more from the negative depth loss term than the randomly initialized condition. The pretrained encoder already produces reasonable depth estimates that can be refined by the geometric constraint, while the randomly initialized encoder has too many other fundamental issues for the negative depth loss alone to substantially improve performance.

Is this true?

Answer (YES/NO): NO